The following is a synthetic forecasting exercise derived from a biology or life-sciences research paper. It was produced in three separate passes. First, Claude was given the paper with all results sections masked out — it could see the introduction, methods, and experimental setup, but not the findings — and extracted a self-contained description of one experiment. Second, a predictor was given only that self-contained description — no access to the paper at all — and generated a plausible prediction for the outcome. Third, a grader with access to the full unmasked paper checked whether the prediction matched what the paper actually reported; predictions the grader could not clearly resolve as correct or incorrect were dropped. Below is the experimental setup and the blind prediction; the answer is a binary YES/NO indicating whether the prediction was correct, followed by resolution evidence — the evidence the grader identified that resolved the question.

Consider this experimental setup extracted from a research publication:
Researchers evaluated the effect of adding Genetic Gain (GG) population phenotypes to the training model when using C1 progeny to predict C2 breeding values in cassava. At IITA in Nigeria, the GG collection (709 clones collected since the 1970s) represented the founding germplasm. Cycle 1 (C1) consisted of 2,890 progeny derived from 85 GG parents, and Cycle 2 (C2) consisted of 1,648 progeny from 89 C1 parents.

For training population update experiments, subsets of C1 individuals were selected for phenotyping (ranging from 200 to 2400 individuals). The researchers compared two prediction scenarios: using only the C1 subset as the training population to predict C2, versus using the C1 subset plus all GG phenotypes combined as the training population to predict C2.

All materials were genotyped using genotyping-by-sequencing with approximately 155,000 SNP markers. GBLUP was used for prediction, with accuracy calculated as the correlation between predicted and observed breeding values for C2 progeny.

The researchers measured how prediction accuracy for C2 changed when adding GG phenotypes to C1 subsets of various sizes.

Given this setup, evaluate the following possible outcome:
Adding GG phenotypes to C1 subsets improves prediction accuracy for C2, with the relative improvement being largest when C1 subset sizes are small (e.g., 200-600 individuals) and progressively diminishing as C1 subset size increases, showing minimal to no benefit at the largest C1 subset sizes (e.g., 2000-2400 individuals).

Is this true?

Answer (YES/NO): YES